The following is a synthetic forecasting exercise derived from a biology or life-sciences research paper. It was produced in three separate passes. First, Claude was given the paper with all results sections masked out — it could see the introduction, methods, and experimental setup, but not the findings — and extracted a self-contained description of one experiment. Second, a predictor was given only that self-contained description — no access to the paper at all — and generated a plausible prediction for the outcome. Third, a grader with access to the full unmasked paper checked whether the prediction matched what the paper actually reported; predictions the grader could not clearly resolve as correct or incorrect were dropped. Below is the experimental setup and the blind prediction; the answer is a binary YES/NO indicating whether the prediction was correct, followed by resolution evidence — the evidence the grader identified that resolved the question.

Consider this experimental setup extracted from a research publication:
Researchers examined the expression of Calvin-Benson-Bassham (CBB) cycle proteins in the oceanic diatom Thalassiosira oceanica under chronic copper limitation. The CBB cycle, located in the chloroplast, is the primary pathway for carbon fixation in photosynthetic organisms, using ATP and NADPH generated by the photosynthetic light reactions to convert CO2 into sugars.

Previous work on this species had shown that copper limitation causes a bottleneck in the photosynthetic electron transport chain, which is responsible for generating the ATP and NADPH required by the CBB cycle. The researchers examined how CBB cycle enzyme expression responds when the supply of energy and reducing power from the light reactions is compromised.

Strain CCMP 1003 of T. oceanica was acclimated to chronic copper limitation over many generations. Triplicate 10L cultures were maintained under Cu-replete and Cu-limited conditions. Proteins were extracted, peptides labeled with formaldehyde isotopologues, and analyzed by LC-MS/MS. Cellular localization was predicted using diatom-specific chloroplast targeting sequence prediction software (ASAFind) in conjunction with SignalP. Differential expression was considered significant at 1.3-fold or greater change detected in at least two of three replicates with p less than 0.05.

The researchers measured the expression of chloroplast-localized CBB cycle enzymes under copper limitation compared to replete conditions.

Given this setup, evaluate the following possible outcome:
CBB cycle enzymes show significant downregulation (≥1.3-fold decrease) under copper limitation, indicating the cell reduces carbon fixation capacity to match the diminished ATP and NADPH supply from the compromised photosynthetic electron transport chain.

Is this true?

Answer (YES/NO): NO